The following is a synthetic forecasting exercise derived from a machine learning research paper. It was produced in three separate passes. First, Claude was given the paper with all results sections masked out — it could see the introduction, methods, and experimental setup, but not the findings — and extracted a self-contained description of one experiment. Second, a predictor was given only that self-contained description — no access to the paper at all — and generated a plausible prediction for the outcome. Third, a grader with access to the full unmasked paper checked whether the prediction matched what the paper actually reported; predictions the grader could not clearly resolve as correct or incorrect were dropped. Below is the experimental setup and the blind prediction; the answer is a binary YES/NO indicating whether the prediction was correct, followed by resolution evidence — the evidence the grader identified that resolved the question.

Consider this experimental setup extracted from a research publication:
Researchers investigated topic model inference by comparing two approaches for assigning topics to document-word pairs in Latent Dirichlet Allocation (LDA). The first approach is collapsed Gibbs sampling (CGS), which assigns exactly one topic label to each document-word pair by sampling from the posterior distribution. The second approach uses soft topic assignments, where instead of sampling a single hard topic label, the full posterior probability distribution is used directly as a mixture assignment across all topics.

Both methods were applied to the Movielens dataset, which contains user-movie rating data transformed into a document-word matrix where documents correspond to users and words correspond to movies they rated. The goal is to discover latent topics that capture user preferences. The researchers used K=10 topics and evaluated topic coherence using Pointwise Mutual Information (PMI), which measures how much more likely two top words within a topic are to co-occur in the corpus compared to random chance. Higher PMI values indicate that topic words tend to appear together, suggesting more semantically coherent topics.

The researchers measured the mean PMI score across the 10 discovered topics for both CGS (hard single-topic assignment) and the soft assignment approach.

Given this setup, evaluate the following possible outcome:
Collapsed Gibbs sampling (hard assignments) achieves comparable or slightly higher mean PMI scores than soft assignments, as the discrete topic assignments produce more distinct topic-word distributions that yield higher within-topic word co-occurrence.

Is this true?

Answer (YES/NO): YES